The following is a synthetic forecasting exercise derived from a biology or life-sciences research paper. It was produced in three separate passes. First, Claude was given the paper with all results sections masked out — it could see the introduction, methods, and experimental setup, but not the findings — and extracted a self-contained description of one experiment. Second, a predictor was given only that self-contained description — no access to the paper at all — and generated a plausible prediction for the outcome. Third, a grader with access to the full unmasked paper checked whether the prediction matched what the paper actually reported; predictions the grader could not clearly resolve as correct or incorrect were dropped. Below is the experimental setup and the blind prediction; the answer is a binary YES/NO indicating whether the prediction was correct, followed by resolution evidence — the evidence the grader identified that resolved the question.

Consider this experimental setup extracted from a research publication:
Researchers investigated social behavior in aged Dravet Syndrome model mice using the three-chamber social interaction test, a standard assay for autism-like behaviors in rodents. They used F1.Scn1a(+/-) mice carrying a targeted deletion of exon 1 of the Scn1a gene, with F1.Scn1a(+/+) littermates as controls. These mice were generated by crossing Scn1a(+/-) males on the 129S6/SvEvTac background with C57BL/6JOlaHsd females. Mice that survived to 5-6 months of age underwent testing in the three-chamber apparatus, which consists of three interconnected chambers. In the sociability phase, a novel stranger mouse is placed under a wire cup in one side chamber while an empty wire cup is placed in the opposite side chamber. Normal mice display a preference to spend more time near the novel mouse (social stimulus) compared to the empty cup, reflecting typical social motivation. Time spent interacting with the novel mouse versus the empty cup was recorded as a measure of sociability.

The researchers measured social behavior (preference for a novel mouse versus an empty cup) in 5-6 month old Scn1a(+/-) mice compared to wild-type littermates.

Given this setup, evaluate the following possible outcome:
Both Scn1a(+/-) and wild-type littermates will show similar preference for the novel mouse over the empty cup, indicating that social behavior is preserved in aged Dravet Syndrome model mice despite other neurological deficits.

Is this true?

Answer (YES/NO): YES